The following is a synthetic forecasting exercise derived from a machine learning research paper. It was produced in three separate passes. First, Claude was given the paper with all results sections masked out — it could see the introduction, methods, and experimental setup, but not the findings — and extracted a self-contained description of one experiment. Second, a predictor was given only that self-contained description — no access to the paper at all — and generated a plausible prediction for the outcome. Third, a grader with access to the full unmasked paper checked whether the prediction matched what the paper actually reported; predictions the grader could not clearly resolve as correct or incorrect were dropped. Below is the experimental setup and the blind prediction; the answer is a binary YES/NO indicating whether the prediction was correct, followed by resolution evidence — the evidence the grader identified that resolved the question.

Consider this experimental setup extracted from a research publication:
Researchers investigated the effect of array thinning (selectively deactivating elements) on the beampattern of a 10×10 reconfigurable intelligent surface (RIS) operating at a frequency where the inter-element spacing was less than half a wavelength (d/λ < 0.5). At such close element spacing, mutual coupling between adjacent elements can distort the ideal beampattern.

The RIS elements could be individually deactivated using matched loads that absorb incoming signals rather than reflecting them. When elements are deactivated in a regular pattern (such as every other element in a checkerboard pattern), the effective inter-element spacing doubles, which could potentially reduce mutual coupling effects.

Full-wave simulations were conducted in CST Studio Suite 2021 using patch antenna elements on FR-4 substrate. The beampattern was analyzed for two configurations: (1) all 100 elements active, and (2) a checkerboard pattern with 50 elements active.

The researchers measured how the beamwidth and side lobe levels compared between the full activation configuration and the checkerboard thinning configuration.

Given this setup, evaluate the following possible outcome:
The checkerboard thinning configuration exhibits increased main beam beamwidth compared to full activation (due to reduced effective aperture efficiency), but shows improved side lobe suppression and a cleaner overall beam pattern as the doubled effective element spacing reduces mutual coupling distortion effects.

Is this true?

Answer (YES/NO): NO